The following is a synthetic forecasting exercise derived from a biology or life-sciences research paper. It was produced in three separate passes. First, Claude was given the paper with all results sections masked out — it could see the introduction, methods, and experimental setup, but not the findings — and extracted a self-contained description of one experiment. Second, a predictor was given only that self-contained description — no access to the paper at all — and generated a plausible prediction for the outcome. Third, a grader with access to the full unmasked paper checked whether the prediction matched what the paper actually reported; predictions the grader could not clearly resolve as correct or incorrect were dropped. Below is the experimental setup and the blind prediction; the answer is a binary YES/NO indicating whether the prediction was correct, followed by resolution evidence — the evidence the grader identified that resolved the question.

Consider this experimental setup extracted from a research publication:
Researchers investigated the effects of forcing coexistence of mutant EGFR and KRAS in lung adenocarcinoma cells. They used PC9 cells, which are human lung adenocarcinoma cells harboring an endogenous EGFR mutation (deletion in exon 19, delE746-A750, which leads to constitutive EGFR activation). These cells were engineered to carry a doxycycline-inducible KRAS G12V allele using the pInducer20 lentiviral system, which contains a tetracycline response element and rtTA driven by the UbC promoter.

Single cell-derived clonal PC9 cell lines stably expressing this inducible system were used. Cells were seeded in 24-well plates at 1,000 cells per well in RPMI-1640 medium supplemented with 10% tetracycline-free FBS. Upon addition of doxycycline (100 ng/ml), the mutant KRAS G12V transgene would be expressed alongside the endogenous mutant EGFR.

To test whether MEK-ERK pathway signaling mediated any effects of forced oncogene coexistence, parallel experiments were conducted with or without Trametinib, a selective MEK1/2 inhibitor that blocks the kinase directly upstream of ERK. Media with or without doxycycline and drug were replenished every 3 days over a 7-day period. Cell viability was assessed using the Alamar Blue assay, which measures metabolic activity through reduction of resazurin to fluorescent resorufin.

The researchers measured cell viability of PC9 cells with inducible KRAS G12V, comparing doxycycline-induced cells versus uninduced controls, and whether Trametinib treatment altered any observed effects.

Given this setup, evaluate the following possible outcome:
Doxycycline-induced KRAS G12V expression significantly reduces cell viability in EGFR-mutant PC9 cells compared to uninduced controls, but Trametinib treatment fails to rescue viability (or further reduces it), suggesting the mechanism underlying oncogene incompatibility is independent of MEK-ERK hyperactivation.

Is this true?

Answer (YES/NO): NO